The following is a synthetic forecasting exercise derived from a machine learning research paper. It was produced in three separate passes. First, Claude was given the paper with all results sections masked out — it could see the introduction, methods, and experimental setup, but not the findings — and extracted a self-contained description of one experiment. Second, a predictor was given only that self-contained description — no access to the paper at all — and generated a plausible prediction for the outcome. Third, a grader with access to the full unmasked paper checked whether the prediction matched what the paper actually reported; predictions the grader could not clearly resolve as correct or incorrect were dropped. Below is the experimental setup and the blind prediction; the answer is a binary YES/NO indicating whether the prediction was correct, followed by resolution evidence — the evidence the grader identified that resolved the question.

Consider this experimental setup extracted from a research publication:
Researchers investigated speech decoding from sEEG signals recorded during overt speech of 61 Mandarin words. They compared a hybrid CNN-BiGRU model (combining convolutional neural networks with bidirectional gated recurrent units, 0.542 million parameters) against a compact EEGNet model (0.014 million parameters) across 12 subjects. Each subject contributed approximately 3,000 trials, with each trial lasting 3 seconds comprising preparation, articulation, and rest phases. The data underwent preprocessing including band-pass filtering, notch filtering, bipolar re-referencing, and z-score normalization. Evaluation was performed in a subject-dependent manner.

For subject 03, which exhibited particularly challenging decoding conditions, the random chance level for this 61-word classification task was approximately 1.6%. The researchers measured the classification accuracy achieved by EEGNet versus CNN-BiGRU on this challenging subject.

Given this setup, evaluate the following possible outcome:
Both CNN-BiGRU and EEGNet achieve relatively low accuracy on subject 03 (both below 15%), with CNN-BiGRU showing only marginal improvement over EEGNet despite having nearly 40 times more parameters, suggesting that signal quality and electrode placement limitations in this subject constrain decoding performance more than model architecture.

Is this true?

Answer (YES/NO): NO